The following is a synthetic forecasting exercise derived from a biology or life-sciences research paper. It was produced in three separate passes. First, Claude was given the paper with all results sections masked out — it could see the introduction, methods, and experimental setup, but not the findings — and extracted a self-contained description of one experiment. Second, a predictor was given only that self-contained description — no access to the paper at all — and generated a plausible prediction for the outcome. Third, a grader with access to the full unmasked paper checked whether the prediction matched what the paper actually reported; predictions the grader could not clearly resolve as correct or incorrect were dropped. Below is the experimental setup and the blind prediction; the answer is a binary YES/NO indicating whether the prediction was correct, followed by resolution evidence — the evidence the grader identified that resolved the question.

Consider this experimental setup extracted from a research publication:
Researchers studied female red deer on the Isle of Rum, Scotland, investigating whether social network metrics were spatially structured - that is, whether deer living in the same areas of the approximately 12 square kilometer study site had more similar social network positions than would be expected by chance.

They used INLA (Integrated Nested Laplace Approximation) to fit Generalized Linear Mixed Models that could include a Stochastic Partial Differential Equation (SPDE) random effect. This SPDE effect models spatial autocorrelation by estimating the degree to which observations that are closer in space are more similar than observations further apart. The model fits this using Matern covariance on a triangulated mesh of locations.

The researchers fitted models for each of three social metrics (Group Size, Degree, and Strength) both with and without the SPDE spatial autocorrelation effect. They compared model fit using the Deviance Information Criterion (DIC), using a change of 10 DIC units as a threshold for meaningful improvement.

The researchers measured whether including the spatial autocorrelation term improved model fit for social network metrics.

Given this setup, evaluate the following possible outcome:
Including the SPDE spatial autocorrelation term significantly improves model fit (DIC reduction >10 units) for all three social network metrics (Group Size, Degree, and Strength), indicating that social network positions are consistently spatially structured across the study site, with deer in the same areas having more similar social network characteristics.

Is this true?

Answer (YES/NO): YES